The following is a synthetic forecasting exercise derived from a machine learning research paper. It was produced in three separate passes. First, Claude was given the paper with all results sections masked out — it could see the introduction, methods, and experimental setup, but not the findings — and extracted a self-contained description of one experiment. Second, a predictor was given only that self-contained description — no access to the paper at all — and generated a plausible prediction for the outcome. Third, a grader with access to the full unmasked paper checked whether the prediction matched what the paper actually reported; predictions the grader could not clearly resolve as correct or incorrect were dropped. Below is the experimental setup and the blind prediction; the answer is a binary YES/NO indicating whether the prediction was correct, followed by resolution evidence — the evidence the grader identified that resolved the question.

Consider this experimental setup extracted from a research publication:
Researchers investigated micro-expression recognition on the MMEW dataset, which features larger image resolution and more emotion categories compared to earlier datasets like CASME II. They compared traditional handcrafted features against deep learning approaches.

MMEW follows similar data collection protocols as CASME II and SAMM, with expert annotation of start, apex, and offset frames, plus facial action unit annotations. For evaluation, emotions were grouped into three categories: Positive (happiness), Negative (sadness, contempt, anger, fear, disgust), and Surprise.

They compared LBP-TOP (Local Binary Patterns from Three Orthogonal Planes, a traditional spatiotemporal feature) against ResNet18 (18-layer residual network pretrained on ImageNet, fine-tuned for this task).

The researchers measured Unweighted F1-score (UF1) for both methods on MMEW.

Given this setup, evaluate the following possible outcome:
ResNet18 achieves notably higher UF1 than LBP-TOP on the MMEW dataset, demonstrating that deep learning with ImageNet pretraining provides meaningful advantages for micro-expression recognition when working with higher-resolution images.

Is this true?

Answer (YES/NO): NO